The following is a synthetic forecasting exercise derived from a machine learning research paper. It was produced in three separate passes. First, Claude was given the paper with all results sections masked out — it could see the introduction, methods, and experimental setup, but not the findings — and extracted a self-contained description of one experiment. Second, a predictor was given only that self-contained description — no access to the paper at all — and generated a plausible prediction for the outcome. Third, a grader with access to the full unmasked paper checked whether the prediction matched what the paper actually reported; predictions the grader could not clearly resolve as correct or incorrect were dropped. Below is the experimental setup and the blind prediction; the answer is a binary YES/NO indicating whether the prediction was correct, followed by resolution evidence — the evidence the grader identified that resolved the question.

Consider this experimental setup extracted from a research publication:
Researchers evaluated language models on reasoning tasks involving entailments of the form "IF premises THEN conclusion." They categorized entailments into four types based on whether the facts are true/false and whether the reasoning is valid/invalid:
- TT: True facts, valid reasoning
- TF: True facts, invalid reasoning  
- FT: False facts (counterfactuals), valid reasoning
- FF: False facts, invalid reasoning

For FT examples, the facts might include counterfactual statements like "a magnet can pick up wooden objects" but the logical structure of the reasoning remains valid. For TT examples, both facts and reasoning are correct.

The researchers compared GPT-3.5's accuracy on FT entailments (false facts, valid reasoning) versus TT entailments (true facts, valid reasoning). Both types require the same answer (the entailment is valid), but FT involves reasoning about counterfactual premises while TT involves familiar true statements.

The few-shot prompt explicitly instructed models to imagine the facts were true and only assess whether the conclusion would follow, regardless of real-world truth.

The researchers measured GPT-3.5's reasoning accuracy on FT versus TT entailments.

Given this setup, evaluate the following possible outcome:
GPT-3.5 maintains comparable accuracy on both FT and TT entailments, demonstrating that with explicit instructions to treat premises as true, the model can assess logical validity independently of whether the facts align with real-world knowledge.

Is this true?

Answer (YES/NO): NO